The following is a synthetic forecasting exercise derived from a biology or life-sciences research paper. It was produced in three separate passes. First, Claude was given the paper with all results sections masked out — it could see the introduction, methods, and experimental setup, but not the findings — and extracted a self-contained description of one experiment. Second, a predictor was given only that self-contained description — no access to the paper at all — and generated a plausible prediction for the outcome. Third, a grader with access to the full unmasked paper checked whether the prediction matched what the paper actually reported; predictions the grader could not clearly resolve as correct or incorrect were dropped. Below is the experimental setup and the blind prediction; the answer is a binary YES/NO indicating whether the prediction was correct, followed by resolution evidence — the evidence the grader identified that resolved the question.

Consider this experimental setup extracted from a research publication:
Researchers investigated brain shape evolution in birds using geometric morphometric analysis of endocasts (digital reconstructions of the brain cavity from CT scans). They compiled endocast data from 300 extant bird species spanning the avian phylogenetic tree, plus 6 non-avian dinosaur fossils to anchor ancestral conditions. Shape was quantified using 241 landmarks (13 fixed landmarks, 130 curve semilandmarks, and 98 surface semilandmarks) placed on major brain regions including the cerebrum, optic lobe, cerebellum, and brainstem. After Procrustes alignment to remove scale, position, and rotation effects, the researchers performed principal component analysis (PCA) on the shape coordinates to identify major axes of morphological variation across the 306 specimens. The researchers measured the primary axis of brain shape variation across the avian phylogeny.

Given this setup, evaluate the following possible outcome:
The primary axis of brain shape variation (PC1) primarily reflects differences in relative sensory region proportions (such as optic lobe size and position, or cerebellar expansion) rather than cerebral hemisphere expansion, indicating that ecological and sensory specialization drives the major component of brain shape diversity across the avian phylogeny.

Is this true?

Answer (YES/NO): NO